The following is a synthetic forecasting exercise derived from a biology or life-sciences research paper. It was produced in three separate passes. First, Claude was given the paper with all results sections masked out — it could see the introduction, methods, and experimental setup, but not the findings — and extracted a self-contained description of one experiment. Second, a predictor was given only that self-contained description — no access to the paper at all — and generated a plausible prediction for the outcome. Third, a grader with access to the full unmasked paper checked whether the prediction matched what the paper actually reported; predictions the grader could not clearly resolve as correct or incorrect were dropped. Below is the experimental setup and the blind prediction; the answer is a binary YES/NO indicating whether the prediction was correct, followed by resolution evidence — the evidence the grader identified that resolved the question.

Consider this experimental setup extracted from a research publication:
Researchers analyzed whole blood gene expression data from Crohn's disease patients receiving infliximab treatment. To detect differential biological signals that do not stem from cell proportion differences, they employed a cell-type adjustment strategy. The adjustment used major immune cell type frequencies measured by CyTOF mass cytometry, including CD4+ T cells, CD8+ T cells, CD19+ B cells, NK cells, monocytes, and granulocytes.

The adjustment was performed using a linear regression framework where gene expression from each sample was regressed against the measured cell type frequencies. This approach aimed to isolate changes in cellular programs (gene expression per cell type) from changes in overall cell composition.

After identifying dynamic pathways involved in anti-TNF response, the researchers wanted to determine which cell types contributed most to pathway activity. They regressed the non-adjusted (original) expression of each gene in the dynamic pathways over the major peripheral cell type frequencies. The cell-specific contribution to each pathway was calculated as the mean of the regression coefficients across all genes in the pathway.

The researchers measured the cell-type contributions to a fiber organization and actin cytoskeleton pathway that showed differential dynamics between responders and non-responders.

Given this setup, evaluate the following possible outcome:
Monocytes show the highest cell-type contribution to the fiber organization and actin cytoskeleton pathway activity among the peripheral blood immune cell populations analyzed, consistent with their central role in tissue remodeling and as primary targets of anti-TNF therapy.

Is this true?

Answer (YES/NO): YES